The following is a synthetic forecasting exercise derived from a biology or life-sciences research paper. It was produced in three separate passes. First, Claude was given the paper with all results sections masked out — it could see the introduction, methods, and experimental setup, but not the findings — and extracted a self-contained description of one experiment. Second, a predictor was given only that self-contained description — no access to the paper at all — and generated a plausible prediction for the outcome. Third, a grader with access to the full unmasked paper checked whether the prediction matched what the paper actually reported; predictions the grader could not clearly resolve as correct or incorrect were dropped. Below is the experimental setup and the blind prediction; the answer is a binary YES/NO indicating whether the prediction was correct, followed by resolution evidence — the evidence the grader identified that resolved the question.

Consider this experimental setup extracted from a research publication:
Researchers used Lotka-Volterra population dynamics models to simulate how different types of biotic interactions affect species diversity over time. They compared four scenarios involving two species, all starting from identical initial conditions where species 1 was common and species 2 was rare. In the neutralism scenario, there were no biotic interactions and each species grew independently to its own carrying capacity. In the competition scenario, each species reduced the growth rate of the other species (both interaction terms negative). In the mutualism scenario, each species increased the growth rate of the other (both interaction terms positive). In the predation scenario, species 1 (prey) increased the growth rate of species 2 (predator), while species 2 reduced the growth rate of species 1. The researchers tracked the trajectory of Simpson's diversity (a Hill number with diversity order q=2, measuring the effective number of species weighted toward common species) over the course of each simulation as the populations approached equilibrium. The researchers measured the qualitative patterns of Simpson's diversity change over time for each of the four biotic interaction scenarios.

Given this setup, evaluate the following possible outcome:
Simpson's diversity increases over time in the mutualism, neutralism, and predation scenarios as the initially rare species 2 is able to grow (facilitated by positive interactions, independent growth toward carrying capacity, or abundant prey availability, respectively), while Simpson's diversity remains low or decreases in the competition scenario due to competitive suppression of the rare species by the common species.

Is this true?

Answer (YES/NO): NO